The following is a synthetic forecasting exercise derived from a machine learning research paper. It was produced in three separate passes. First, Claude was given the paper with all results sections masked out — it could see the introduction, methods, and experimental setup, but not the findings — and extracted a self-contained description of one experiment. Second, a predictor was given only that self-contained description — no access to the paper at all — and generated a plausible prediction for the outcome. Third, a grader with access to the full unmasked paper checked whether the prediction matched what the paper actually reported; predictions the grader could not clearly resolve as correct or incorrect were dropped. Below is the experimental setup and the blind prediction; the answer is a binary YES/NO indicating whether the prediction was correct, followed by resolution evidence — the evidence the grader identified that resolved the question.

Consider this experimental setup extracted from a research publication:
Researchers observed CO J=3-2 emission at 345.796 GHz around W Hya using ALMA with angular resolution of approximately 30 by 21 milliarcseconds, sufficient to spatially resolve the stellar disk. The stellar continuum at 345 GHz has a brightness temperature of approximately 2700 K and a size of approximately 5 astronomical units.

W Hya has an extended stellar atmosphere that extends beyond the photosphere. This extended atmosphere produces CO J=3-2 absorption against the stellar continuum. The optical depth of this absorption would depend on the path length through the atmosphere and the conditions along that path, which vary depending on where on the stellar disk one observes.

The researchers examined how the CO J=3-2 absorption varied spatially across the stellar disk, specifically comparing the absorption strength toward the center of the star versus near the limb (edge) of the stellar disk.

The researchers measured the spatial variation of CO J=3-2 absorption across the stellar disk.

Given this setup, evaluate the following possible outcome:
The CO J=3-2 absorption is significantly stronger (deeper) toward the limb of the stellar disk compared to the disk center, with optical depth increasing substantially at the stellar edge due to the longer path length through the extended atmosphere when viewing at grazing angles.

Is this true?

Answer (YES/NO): NO